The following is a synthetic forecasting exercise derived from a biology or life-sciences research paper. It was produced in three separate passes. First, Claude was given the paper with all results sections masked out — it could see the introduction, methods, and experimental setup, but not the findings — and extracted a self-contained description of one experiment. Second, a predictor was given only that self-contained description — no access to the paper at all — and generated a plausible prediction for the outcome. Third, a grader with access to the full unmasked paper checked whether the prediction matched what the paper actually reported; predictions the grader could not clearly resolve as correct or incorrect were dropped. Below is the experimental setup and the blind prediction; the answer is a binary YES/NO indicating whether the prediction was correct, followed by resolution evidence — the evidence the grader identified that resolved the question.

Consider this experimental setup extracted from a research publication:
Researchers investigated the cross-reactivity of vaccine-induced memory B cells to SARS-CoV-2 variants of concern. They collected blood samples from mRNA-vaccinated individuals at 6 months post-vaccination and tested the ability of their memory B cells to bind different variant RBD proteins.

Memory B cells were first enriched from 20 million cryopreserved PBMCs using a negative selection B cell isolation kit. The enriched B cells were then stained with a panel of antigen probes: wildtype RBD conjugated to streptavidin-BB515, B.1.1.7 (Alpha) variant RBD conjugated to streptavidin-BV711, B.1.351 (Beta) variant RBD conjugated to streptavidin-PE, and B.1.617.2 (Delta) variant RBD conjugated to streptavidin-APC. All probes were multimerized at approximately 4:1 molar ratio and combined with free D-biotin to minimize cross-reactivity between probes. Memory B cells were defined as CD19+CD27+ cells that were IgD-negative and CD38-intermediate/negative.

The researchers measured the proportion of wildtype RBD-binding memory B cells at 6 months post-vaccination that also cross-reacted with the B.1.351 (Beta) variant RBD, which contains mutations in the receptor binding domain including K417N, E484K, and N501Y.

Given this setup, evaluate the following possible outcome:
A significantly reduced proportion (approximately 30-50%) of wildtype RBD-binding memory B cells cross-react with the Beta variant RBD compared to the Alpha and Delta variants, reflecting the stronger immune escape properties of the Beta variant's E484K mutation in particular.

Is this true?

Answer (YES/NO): NO